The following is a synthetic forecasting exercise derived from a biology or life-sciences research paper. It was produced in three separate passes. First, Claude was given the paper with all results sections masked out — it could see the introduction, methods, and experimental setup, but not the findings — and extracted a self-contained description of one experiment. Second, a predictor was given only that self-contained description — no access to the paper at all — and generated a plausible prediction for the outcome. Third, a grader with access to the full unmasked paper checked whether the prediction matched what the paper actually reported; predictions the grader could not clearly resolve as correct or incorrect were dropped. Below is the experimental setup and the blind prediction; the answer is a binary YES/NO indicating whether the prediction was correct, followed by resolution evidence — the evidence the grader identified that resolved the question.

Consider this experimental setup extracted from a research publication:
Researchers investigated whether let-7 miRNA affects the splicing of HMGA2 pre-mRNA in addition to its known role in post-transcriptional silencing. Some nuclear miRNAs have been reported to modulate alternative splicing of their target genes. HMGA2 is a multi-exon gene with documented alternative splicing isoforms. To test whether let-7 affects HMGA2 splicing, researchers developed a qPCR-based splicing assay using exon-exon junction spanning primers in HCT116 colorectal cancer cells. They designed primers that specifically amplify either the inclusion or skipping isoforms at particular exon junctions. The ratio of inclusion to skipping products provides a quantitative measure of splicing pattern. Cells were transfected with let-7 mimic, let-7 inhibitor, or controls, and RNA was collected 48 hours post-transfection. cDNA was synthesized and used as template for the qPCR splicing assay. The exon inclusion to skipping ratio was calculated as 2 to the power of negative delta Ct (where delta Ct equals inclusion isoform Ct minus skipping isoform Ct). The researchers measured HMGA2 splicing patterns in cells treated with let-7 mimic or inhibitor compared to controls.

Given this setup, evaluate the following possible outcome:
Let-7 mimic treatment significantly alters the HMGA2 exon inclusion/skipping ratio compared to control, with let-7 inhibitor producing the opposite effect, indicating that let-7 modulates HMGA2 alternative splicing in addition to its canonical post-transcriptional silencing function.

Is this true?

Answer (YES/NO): NO